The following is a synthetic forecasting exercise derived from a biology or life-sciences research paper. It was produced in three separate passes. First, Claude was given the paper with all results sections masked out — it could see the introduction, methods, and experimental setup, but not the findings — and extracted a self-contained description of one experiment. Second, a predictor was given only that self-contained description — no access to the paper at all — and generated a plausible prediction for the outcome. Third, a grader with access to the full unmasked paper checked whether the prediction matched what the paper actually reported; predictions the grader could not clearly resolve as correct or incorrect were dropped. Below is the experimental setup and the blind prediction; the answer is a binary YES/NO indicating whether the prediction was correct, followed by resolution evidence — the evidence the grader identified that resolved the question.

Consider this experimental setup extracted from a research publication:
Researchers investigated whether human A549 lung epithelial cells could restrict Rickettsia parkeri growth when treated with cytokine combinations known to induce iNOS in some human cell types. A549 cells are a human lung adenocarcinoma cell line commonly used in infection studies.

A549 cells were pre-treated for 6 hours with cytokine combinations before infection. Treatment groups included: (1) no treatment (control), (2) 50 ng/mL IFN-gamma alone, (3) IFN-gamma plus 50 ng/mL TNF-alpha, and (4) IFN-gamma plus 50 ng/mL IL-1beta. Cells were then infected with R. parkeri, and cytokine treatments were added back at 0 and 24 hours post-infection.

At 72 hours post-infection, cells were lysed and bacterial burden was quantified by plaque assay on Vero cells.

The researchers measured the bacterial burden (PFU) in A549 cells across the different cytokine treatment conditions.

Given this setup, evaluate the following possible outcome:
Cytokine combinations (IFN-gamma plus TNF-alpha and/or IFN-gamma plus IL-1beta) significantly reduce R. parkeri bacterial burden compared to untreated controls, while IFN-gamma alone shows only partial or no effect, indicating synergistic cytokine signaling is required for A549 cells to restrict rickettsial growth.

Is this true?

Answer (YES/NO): NO